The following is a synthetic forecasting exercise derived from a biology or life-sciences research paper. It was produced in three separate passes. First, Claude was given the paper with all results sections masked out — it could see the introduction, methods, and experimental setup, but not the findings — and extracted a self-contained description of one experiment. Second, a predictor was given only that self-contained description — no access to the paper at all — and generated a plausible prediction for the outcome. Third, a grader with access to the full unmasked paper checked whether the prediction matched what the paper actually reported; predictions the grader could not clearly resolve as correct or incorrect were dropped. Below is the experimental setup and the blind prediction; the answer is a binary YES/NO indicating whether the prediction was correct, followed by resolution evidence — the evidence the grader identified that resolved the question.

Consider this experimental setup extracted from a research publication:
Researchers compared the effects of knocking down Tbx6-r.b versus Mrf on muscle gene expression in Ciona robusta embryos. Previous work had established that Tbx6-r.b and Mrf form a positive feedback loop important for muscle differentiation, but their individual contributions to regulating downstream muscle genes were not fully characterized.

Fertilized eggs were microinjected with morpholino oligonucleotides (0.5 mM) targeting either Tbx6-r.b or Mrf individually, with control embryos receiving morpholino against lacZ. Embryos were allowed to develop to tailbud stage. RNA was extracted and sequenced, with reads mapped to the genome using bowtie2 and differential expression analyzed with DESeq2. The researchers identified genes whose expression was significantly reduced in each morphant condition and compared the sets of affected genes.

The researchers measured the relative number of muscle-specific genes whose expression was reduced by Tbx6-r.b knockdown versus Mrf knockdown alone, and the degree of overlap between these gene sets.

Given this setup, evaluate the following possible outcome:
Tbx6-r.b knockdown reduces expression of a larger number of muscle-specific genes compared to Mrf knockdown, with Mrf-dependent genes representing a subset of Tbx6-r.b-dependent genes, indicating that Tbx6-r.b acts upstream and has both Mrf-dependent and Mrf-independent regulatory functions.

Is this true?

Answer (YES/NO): NO